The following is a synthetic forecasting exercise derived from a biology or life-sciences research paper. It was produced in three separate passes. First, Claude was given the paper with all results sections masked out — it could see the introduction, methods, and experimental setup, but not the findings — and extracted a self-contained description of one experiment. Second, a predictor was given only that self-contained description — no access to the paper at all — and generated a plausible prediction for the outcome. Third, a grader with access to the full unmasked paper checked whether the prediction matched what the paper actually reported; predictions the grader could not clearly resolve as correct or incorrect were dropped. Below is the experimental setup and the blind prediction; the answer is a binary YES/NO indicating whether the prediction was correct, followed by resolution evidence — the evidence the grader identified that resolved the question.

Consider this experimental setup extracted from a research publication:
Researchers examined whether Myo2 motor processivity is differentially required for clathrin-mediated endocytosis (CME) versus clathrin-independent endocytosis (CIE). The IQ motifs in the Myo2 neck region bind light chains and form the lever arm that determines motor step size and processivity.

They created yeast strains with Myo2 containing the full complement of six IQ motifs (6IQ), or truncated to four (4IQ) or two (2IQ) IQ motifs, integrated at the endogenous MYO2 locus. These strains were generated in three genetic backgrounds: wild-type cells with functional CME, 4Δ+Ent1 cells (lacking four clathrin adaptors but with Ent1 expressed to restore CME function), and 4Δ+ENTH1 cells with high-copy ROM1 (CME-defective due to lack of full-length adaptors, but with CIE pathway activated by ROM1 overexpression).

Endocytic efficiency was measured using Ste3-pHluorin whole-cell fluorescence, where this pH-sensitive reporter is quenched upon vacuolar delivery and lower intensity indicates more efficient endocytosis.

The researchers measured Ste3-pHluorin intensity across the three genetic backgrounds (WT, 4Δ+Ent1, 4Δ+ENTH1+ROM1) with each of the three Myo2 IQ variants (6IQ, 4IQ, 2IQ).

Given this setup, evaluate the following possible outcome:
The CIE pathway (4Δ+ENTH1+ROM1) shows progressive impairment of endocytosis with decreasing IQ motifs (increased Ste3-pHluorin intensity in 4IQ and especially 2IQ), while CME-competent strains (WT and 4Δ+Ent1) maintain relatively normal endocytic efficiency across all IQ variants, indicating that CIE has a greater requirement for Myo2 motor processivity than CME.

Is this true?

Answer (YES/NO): NO